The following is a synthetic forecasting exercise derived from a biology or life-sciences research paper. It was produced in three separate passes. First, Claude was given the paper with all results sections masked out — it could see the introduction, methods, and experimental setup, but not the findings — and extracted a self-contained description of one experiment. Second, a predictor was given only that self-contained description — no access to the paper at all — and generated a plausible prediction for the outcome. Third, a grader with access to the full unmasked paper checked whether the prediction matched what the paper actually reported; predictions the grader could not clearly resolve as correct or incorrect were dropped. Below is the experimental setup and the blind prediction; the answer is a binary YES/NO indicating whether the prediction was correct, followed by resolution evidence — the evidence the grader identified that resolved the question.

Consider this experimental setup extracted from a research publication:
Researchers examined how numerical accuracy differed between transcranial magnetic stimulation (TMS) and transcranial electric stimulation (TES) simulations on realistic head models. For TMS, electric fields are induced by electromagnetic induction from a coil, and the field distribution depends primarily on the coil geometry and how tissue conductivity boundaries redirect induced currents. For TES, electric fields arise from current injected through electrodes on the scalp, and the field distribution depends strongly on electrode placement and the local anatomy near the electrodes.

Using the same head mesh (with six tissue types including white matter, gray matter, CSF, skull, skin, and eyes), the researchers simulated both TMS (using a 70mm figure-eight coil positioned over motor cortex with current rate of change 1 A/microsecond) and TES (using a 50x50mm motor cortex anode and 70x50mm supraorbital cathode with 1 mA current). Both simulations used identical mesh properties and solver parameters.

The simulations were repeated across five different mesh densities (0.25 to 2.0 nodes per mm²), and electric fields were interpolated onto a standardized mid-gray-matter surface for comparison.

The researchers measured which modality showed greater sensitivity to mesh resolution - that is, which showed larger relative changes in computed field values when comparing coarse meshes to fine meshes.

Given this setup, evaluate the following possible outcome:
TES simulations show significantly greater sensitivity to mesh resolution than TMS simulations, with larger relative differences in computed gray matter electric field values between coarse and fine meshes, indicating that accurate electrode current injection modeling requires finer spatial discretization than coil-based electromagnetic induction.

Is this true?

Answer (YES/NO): NO